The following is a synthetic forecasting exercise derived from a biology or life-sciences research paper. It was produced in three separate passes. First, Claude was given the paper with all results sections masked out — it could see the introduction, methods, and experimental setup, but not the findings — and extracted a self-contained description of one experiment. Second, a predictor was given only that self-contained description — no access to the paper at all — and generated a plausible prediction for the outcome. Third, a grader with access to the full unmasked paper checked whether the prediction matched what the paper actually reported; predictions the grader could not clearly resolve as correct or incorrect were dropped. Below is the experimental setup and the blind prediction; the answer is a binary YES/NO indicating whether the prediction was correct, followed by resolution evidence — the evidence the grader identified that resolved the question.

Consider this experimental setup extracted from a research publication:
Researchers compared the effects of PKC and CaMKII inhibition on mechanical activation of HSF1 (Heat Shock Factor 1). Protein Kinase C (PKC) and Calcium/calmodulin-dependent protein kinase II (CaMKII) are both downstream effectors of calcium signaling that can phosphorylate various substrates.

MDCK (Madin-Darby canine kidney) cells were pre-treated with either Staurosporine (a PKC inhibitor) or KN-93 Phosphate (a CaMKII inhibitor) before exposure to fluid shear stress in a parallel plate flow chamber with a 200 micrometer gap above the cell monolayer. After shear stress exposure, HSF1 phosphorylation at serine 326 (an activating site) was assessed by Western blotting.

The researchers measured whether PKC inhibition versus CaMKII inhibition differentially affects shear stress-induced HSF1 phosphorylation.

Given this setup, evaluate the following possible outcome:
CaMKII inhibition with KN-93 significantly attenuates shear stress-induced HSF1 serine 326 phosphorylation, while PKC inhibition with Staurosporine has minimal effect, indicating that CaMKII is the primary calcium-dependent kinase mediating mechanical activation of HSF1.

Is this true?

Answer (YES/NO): NO